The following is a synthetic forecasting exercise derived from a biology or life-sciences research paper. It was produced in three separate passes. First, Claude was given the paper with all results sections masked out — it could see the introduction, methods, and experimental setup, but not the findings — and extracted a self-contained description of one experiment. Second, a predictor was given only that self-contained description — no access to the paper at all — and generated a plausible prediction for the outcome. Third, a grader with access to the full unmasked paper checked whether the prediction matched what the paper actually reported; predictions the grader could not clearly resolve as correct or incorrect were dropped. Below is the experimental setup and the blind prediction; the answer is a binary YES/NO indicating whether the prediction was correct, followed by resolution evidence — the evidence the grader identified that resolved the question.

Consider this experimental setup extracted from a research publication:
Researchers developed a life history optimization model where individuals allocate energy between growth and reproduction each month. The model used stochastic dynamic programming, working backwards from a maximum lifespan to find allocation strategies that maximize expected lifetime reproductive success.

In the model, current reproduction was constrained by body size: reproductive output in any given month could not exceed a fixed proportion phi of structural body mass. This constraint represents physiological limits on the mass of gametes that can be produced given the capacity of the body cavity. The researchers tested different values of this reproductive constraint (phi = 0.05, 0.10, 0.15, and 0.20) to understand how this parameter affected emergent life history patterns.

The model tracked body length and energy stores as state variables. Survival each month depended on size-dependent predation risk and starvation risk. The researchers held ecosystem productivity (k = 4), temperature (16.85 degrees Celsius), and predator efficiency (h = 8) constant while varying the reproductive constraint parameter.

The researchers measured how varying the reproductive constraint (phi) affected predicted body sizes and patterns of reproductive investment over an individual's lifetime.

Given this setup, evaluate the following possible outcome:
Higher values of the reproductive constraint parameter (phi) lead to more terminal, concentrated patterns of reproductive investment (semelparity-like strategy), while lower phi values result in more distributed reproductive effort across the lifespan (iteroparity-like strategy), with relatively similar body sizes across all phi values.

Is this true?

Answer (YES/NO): NO